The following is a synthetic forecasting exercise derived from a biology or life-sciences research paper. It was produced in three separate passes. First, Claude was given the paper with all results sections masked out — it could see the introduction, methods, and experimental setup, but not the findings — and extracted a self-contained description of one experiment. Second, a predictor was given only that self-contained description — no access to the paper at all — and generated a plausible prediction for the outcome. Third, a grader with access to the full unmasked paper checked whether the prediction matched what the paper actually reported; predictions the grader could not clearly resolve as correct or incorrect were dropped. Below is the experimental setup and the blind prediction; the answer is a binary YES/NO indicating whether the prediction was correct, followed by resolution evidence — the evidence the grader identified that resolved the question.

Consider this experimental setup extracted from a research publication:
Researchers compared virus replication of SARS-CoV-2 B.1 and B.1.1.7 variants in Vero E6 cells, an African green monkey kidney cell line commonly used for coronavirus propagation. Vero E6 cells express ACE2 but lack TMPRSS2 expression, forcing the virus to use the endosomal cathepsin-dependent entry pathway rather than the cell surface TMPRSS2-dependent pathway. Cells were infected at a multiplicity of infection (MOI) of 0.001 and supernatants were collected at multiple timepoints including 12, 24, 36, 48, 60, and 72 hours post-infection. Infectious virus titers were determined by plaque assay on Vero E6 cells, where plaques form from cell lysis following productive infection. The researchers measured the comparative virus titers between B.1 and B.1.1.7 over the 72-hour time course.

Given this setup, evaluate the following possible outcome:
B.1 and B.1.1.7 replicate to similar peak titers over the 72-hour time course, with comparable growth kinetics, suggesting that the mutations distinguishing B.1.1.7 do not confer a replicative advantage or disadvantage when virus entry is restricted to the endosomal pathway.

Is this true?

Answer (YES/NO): NO